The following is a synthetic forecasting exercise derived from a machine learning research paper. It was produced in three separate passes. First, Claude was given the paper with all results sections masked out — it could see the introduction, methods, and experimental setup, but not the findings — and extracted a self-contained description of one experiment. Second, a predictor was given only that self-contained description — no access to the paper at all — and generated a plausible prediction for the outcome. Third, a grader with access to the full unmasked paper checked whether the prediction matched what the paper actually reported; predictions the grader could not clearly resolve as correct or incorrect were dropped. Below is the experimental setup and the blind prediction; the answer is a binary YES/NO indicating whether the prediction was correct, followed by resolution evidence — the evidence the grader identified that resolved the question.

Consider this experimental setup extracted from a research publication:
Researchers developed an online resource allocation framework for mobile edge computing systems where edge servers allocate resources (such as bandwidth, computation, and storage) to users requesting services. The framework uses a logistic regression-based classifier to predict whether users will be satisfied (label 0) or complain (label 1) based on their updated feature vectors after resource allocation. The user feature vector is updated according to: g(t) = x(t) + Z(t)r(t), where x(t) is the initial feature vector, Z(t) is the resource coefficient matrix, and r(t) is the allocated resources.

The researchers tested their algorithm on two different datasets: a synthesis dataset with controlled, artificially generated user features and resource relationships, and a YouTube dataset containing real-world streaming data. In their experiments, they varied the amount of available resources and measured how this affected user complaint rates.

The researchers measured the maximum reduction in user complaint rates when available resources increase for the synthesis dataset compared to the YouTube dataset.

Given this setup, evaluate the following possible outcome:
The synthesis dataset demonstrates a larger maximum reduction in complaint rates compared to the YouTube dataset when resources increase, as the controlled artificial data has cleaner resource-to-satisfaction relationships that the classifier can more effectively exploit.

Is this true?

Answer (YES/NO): YES